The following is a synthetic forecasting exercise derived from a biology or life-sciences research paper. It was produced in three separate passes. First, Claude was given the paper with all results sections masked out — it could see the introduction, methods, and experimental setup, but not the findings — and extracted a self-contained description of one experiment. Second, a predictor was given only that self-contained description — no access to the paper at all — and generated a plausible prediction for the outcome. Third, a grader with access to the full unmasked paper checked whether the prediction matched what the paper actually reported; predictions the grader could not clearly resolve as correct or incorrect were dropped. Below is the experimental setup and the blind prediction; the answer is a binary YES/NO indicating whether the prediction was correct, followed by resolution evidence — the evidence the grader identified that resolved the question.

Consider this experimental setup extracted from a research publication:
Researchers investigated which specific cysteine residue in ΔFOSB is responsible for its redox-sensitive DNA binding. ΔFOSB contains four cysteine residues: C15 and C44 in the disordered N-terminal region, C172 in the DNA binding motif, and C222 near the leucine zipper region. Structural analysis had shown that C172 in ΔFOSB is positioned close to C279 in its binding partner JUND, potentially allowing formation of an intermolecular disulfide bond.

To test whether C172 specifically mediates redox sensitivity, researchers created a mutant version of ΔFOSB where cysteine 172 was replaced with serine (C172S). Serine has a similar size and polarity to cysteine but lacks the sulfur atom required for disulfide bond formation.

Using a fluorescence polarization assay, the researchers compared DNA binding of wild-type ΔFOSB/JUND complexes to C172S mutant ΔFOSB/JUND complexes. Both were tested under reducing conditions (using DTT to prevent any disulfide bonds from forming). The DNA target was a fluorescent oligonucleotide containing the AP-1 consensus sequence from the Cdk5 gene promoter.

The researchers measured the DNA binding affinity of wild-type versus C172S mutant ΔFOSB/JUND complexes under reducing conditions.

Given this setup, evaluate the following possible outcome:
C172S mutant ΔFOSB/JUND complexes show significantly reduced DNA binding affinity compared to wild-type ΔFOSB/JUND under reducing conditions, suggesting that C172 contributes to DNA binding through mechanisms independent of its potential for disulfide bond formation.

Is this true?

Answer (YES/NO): NO